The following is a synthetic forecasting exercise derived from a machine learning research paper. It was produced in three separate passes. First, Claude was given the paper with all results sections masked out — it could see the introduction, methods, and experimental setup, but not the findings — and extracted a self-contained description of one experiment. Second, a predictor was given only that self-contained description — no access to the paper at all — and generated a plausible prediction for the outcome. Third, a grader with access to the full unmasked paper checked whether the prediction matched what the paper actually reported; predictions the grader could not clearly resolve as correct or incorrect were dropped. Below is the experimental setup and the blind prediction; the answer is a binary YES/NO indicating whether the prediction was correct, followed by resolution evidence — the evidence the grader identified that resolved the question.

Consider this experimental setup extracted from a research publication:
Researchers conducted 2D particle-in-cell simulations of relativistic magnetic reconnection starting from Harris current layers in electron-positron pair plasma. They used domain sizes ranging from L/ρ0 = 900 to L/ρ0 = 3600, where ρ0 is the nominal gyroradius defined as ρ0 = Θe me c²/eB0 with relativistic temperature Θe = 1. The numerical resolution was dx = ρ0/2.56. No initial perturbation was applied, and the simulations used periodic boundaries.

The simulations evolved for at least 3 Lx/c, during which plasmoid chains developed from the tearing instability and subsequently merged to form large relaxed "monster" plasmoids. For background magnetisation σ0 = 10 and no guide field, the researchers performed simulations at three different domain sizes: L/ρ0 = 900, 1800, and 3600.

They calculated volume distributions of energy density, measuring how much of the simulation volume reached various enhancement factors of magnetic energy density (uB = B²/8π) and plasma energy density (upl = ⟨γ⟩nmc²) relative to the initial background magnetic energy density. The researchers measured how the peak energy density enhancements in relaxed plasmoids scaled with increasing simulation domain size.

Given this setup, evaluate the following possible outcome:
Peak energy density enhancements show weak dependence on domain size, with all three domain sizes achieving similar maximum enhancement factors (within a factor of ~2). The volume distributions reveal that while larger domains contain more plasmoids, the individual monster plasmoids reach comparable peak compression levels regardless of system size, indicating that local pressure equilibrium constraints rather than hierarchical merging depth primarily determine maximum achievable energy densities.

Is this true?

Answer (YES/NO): YES